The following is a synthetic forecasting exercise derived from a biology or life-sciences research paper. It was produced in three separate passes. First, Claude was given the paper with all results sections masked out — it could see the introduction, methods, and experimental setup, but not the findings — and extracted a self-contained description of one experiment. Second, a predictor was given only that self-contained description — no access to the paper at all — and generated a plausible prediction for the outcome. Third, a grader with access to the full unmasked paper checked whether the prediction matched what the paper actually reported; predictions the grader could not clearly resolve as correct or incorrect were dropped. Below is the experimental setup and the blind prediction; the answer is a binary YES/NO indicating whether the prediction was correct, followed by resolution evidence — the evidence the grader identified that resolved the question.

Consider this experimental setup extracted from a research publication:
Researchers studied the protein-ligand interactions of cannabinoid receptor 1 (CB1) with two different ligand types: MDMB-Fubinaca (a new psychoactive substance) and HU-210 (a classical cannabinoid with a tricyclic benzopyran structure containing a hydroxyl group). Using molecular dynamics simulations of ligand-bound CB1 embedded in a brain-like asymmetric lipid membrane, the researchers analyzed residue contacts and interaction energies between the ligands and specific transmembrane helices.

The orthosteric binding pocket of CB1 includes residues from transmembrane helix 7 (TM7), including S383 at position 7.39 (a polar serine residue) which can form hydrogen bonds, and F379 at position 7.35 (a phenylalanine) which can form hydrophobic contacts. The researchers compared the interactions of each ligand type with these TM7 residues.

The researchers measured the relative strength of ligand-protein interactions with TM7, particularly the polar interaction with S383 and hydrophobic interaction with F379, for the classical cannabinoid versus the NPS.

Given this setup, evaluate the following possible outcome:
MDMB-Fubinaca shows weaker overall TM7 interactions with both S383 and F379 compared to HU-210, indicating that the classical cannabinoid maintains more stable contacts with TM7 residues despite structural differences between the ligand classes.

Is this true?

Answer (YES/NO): YES